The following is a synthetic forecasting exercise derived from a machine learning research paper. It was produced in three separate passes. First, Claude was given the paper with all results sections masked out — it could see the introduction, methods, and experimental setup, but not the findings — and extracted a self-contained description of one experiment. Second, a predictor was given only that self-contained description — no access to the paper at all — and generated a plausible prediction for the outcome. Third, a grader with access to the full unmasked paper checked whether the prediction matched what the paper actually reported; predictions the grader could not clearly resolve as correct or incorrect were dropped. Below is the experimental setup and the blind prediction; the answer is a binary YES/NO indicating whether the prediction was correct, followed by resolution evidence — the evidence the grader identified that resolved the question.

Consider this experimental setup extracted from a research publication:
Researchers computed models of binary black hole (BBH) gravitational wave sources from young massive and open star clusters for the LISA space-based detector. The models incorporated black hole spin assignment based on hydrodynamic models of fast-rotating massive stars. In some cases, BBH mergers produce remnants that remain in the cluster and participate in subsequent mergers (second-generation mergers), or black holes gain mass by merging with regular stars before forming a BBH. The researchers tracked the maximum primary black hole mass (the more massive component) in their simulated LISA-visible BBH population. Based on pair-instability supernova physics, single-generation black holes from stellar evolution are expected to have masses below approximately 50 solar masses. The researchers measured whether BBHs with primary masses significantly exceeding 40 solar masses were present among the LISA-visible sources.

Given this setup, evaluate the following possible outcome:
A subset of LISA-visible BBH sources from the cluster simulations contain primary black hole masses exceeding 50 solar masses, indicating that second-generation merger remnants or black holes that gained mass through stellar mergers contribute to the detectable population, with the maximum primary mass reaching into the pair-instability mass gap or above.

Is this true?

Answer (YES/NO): YES